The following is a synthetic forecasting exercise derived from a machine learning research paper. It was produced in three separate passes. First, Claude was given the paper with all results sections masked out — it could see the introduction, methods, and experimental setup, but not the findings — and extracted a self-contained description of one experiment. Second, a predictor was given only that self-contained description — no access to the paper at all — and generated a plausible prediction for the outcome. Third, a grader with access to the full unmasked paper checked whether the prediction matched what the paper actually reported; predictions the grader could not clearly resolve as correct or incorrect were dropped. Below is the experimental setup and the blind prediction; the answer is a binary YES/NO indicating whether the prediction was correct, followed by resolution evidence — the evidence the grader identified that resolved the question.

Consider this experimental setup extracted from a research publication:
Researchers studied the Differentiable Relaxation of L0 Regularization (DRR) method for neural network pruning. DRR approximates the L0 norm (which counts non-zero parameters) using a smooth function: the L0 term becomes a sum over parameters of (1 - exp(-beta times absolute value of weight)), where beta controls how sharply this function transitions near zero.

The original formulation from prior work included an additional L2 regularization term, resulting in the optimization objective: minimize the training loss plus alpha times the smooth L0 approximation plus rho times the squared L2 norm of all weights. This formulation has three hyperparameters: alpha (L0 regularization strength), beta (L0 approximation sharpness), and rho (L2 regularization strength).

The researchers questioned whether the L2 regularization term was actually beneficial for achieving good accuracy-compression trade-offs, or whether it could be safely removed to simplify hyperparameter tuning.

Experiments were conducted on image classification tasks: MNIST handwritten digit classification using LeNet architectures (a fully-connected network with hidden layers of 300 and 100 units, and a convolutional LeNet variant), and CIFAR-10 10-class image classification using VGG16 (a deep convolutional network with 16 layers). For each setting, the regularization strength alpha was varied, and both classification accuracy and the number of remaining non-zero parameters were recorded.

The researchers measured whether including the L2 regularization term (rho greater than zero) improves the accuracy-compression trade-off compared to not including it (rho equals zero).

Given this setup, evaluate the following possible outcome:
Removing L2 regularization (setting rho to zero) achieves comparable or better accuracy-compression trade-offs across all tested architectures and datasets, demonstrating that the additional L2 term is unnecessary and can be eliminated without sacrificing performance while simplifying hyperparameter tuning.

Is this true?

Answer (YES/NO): NO